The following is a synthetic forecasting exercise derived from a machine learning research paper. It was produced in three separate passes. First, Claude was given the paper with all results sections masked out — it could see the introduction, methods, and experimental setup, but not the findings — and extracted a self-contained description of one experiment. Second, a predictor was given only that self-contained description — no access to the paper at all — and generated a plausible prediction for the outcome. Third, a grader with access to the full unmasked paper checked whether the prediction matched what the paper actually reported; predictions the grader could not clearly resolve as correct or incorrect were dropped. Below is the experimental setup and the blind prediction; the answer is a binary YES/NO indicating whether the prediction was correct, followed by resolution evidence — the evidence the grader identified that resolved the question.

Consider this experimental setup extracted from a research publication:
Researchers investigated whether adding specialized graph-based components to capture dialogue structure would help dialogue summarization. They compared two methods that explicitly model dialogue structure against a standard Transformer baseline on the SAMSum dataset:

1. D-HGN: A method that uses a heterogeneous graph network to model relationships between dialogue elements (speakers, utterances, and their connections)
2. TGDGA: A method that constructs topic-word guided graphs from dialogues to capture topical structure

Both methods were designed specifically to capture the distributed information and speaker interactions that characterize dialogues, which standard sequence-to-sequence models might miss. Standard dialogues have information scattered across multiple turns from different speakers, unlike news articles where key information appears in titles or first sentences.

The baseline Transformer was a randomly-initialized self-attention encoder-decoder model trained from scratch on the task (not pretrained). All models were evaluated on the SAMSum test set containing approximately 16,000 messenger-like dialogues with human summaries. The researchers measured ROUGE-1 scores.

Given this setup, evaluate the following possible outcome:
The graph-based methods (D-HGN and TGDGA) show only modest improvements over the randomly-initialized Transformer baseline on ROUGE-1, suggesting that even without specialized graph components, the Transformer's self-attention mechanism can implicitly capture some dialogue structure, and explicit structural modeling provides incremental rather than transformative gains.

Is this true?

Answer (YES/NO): NO